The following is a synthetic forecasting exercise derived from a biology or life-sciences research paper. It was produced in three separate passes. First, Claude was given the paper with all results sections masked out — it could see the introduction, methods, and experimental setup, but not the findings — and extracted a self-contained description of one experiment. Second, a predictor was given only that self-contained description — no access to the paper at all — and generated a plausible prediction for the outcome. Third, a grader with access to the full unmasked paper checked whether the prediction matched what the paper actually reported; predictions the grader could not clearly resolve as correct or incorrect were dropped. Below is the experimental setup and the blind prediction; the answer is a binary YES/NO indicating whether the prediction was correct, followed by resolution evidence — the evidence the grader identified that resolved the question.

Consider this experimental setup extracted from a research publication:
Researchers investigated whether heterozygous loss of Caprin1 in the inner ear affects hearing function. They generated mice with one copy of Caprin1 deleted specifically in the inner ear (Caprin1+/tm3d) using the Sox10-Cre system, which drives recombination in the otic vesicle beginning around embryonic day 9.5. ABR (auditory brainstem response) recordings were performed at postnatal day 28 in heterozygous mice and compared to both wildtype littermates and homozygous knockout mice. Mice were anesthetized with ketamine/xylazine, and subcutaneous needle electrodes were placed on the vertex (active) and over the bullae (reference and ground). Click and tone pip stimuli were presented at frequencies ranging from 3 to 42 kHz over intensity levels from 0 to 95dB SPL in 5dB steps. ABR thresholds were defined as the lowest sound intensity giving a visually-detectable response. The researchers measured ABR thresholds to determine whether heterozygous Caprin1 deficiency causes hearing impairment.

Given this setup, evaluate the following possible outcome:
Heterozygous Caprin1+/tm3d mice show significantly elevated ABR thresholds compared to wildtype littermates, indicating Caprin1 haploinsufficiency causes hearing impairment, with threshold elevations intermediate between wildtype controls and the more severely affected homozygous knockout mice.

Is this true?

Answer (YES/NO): NO